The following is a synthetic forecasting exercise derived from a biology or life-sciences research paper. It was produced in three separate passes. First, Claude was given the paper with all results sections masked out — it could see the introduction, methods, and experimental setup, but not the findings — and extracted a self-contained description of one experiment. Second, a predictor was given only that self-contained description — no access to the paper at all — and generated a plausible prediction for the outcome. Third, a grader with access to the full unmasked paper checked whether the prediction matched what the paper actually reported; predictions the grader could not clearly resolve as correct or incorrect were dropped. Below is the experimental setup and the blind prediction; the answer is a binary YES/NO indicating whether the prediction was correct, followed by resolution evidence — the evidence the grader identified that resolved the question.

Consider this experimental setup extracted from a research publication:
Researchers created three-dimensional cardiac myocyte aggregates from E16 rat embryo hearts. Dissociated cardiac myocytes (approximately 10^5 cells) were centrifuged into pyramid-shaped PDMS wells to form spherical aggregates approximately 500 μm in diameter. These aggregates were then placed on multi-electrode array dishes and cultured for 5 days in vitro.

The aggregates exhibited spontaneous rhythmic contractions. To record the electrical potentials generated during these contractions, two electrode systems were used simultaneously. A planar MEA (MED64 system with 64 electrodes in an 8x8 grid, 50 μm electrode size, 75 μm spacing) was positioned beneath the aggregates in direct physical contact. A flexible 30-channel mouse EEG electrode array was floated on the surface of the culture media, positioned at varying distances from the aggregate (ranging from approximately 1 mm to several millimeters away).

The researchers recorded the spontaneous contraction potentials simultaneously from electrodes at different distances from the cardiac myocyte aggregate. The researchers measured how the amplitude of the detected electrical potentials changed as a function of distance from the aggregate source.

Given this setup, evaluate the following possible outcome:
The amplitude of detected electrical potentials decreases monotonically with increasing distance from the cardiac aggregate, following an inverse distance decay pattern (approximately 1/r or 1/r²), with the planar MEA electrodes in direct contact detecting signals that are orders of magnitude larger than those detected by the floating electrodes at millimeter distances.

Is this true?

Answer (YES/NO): NO